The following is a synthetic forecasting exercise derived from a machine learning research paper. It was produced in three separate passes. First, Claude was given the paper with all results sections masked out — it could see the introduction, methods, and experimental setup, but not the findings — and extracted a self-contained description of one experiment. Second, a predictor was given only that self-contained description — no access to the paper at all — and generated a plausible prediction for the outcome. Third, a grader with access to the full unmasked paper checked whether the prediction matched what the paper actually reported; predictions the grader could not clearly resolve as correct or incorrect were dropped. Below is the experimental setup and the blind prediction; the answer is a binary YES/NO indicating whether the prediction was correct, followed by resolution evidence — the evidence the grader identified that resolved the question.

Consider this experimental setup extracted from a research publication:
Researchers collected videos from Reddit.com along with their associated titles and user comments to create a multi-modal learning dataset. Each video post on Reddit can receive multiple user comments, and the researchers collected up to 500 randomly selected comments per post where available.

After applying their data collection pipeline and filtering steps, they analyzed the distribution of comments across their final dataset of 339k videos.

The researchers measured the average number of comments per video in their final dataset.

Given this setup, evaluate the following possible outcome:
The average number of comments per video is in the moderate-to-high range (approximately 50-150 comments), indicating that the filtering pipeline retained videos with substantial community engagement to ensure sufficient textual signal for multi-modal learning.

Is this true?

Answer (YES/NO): NO